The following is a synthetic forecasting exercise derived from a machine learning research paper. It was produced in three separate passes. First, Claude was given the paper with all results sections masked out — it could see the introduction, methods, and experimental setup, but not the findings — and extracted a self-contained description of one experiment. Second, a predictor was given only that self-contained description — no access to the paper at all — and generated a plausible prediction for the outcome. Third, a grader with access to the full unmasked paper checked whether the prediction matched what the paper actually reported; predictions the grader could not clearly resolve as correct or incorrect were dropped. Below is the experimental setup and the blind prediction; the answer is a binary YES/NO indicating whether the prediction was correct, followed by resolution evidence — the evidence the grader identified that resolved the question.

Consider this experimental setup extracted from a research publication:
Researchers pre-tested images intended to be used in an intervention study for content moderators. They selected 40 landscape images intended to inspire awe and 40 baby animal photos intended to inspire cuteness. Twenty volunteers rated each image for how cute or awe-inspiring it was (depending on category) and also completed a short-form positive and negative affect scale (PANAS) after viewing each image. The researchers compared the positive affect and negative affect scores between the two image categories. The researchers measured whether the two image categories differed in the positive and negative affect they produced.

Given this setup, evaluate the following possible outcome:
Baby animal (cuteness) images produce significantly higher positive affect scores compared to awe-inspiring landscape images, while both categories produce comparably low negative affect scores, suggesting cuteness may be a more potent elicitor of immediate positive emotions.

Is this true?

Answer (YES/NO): NO